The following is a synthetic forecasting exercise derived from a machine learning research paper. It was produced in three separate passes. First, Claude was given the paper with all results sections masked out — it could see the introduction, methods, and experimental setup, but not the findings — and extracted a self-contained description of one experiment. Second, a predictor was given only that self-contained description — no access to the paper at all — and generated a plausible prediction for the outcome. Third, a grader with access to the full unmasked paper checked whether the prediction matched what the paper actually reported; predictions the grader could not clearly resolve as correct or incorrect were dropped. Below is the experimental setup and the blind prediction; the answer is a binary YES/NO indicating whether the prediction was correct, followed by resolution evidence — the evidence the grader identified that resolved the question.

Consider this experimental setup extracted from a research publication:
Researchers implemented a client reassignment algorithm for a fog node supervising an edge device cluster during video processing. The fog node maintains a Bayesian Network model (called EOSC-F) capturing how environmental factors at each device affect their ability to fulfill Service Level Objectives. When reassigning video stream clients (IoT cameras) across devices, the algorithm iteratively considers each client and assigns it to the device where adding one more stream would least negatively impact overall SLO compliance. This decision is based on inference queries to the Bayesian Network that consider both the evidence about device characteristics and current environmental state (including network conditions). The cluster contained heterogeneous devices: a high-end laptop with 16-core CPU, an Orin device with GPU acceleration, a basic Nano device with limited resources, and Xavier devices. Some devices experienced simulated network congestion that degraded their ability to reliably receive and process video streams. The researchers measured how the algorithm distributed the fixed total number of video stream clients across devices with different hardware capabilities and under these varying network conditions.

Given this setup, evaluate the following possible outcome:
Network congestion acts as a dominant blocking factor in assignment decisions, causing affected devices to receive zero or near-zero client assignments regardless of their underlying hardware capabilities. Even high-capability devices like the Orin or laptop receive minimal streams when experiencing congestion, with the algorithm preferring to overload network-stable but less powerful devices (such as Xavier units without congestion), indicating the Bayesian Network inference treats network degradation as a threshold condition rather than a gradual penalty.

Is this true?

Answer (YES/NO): NO